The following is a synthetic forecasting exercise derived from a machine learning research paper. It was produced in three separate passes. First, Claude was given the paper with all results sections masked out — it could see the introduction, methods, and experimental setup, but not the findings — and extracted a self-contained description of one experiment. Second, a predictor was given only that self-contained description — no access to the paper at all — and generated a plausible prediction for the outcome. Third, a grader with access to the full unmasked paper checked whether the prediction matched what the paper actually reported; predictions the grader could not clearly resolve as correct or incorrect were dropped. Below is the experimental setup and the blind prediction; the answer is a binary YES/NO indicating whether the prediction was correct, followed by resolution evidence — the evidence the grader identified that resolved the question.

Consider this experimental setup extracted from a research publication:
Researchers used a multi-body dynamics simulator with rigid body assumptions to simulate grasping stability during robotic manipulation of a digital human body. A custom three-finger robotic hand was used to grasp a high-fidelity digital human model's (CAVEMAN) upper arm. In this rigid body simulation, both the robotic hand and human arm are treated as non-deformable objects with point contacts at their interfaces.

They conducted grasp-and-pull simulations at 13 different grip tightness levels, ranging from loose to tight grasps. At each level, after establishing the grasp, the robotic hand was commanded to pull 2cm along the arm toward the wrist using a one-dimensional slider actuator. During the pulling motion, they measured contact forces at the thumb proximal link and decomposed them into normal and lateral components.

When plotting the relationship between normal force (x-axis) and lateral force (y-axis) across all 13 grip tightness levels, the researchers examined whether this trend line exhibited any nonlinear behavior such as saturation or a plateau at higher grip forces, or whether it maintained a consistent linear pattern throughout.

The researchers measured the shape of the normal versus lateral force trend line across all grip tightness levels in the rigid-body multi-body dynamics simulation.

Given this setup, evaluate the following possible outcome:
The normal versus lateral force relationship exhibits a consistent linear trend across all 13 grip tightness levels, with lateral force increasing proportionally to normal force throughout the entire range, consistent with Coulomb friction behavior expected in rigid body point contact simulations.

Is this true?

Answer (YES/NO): YES